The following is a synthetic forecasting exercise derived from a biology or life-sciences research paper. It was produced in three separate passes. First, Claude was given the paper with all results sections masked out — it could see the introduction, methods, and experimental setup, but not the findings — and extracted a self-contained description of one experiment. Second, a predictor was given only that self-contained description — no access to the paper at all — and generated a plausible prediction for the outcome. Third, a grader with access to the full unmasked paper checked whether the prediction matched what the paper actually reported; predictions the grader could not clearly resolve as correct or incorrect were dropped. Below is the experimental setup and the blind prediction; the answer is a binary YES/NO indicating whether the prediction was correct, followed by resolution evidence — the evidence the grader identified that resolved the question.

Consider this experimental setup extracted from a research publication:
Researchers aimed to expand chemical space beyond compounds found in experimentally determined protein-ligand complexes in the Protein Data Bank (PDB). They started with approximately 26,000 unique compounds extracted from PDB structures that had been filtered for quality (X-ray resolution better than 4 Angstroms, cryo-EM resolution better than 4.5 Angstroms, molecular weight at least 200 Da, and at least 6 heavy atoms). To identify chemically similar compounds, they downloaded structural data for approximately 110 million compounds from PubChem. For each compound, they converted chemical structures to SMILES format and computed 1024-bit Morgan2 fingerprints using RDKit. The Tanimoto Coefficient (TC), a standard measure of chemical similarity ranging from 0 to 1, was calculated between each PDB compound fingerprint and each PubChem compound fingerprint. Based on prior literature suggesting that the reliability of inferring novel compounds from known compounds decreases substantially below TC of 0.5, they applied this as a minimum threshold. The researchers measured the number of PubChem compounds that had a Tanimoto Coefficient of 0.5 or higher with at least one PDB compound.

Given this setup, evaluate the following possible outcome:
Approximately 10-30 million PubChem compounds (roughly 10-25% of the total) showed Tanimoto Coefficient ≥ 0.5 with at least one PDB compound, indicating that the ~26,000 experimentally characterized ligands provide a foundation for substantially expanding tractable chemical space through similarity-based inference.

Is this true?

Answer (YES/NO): NO